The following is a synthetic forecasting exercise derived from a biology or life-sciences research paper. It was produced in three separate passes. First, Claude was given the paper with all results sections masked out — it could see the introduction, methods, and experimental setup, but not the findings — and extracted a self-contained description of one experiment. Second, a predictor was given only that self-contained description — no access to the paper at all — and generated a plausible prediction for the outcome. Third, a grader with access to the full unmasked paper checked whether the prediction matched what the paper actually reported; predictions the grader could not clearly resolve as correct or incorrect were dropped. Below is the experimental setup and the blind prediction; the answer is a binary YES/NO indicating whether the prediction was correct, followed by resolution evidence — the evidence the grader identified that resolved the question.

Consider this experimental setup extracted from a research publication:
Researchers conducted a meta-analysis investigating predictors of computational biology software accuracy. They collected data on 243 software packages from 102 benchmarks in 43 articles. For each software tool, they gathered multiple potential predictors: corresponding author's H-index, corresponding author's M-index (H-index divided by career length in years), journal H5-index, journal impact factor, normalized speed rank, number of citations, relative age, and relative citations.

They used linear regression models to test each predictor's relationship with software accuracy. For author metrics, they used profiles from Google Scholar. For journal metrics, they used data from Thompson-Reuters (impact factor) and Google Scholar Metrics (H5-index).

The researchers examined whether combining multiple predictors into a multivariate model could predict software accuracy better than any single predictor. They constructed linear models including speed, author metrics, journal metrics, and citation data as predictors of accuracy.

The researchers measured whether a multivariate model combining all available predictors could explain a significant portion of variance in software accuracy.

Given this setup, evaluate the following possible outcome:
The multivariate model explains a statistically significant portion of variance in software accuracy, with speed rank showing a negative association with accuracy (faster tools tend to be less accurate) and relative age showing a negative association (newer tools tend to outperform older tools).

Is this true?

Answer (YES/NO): NO